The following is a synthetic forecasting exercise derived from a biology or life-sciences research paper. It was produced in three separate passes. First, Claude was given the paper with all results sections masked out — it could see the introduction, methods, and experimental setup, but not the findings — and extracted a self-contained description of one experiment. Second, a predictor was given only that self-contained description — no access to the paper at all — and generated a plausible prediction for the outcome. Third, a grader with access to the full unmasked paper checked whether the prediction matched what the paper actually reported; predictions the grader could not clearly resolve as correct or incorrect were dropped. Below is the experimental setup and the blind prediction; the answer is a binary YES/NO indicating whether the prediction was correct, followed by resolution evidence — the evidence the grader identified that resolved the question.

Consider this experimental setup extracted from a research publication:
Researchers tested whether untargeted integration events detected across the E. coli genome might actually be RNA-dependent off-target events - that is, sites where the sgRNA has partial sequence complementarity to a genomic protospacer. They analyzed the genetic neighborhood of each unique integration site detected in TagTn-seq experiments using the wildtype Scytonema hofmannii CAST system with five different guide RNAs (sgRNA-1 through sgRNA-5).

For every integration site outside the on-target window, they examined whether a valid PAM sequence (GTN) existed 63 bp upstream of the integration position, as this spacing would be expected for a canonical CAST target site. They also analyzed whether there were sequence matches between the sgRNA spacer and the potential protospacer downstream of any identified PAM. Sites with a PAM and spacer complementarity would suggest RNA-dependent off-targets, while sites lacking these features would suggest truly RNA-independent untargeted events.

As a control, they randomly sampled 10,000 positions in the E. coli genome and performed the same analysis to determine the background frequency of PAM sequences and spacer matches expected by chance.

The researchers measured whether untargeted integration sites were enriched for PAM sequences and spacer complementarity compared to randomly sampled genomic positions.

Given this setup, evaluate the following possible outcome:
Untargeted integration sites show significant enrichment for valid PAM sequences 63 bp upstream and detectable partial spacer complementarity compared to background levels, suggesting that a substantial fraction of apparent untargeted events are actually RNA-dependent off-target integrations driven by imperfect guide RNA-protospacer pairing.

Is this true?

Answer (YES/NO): NO